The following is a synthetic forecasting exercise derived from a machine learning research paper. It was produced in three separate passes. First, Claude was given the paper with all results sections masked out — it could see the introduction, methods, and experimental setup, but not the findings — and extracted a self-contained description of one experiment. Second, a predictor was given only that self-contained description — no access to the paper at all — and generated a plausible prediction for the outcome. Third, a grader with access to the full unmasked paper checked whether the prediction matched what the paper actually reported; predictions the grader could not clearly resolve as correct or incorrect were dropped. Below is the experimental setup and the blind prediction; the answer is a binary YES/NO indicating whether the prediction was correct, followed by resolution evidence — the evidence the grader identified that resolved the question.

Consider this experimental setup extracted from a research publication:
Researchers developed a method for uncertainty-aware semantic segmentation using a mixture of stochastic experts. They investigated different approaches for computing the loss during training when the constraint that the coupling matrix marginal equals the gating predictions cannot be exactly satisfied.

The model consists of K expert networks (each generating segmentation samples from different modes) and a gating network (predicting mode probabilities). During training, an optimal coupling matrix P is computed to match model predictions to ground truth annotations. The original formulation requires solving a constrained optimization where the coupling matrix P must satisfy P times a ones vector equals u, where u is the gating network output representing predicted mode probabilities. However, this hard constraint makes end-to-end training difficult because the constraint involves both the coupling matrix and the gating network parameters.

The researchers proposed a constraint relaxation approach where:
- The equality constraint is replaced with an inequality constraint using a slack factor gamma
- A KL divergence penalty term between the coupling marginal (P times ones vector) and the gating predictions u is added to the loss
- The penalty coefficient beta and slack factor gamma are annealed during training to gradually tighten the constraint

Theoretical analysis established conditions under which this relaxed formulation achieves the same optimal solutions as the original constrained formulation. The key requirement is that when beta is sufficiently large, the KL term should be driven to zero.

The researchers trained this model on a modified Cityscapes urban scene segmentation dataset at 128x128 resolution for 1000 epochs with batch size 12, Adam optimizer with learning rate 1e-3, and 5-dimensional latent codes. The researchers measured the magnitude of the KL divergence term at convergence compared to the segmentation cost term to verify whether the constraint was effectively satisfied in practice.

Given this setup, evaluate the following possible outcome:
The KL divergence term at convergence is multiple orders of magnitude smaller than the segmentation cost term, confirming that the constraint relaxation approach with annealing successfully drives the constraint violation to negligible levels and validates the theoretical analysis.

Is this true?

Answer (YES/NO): YES